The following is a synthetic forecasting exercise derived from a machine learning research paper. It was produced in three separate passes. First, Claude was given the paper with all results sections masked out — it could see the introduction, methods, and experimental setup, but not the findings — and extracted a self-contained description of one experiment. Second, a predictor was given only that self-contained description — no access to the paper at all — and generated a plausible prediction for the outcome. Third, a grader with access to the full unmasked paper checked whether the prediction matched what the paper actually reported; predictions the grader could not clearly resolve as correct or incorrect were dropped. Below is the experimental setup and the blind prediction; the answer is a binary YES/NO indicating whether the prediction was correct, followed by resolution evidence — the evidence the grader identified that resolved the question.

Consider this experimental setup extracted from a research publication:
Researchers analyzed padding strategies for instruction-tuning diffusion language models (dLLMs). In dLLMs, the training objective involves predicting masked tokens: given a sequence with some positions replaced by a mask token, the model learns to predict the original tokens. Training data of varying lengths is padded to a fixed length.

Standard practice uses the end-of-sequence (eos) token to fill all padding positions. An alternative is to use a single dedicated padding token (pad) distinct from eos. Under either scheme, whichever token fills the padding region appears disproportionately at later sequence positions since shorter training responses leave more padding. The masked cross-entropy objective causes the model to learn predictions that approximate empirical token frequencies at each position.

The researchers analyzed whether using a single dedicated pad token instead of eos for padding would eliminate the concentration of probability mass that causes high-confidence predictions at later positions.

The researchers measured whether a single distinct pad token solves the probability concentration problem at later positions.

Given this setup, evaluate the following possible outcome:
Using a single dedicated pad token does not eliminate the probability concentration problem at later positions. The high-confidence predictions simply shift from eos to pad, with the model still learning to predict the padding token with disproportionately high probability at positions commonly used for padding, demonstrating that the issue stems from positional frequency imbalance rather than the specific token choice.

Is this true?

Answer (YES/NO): YES